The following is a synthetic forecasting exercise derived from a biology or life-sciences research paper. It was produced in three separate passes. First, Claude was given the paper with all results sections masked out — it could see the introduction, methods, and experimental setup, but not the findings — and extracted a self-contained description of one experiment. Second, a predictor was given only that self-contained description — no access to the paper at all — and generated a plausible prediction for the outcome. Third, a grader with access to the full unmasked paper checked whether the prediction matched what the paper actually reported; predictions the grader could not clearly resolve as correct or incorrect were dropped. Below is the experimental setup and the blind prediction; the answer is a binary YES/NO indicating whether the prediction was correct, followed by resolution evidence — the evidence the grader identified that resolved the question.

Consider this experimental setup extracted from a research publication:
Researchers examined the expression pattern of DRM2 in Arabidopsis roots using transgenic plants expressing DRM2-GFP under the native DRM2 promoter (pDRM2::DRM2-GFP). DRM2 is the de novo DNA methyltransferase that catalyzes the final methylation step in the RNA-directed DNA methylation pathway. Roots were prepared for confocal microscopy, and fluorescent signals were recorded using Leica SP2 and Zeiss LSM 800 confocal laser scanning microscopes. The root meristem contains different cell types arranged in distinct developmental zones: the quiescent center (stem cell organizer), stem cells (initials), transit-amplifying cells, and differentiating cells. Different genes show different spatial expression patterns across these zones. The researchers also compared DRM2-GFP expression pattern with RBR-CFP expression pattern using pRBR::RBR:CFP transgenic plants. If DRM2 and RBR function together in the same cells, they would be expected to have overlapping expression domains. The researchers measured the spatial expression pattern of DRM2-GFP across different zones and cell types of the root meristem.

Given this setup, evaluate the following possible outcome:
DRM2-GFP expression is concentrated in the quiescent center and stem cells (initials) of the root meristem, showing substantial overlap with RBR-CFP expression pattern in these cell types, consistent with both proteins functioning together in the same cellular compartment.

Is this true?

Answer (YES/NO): NO